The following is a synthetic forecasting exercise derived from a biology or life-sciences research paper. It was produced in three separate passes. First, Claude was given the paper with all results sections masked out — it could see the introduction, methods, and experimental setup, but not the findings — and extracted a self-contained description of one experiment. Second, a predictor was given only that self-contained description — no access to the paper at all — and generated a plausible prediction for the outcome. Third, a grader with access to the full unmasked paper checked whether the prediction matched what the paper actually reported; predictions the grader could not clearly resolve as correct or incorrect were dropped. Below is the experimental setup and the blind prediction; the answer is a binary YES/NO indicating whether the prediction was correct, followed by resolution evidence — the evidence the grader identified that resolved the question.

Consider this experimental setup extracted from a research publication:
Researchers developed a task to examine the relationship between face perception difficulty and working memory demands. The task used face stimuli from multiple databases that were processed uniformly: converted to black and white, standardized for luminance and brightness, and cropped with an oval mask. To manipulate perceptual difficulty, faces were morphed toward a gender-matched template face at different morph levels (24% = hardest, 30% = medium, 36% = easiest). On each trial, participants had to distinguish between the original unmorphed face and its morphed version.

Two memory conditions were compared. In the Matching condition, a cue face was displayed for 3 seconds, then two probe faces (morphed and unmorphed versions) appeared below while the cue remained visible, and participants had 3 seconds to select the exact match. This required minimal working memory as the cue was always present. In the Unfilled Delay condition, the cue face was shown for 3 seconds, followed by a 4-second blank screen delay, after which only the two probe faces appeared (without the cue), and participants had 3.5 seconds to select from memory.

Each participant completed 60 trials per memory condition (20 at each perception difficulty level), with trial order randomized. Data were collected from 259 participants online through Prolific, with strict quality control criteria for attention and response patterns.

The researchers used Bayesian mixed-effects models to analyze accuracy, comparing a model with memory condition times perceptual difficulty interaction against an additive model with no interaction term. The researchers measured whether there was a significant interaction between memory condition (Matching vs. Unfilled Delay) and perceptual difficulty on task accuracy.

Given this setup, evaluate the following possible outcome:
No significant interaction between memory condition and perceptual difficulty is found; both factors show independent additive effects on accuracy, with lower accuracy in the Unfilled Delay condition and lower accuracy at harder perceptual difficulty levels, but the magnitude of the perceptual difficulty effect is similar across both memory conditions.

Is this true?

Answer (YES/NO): YES